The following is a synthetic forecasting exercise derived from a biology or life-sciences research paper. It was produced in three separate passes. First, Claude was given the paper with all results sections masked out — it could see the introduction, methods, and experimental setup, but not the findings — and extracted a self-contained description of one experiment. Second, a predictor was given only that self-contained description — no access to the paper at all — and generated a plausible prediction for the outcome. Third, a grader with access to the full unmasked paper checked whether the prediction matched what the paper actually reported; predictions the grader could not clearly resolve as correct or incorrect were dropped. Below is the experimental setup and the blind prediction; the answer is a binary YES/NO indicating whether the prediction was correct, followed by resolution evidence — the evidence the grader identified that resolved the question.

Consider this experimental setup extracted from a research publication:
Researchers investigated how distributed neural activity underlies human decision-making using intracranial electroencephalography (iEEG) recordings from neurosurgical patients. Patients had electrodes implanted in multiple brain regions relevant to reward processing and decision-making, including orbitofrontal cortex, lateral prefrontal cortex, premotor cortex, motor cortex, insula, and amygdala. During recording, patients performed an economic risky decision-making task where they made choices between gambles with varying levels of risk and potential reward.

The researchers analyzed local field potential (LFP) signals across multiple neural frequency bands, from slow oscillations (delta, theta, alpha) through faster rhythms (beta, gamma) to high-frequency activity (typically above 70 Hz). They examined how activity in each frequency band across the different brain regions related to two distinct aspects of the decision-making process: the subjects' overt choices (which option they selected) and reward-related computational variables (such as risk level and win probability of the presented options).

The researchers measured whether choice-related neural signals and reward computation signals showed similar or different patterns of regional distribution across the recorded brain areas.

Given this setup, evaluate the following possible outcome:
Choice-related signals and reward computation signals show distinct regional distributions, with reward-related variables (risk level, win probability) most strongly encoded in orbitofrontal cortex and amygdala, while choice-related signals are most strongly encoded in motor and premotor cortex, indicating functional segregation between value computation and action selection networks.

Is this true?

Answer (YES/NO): NO